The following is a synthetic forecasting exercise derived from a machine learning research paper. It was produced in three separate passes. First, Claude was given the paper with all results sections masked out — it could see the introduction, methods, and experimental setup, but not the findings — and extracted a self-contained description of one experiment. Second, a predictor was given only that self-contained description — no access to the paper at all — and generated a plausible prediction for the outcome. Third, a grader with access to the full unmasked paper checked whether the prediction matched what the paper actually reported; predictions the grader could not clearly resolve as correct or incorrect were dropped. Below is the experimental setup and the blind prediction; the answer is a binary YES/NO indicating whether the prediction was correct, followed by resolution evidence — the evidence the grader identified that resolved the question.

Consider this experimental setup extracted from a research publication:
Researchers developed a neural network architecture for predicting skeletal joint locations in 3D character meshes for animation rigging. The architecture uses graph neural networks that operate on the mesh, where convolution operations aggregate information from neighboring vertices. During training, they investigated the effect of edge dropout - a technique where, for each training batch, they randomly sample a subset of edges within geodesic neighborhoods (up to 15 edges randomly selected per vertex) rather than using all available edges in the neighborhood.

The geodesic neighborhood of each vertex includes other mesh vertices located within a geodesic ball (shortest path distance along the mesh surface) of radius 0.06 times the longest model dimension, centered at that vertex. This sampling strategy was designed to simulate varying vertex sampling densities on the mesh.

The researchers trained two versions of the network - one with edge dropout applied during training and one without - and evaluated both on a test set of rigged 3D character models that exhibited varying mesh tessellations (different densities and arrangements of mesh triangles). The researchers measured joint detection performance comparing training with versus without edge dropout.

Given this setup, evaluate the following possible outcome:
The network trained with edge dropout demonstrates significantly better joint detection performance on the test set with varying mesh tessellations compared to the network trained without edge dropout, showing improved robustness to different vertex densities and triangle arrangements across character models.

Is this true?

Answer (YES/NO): YES